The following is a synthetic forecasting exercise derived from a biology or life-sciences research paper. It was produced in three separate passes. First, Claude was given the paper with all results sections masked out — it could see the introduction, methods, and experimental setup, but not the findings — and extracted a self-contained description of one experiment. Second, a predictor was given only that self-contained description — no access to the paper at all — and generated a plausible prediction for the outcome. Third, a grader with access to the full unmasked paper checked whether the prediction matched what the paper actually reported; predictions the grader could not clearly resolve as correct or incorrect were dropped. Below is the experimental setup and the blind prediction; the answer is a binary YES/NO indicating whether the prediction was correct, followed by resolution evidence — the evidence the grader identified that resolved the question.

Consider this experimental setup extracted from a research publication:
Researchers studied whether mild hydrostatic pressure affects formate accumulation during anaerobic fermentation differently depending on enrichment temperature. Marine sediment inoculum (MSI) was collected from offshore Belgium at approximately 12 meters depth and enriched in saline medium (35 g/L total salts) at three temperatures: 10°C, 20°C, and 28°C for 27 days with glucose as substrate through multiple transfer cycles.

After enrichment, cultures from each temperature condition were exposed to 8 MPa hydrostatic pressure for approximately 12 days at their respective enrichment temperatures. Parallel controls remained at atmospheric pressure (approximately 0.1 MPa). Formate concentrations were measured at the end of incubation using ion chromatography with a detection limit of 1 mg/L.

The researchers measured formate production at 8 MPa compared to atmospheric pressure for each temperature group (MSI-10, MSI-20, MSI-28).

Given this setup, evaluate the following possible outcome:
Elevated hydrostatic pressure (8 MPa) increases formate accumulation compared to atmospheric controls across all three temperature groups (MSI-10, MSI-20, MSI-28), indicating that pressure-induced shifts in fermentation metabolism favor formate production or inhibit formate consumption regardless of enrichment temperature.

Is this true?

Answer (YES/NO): NO